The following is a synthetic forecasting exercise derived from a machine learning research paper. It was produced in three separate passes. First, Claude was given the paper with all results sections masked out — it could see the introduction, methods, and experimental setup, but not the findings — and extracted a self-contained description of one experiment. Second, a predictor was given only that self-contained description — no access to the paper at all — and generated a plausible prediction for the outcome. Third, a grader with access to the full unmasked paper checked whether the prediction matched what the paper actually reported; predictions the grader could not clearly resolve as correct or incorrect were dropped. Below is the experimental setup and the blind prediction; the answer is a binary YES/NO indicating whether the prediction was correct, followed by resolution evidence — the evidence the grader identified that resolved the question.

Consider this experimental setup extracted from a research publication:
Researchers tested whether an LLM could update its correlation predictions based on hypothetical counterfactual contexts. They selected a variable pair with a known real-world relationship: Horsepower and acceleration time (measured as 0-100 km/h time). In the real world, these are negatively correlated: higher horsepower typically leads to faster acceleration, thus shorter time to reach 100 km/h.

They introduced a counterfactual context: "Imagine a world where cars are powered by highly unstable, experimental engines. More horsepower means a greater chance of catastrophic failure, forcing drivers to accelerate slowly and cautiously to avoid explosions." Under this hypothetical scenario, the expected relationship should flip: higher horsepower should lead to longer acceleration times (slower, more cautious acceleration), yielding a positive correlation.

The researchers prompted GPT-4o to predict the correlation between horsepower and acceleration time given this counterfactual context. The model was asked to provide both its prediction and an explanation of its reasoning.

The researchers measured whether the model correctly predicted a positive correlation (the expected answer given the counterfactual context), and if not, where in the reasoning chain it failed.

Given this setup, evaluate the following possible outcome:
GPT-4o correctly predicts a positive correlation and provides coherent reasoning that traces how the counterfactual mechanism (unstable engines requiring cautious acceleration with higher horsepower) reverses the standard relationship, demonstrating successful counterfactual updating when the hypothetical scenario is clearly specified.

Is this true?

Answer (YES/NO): NO